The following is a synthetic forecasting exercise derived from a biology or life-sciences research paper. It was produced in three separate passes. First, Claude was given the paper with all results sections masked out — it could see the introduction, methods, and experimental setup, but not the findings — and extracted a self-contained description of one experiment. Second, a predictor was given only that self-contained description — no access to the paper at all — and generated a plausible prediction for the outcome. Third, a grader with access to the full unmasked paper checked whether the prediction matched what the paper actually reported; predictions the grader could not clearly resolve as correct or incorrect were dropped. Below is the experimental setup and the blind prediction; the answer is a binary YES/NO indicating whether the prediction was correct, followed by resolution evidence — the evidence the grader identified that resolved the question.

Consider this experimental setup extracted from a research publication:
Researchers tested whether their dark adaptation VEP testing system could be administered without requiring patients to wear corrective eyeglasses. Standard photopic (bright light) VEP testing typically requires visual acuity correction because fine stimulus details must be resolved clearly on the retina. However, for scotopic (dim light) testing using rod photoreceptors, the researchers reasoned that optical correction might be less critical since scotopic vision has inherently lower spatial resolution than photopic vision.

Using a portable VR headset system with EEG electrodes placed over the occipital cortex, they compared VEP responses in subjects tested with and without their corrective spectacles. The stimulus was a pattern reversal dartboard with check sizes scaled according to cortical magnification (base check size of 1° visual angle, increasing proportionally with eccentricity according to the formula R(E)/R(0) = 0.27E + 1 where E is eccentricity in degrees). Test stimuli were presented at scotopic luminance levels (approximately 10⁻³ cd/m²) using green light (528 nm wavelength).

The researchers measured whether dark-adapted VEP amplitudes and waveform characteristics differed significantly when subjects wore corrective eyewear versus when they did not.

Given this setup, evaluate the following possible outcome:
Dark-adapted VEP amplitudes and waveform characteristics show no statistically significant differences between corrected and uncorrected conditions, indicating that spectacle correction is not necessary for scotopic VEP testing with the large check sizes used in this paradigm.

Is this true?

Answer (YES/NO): YES